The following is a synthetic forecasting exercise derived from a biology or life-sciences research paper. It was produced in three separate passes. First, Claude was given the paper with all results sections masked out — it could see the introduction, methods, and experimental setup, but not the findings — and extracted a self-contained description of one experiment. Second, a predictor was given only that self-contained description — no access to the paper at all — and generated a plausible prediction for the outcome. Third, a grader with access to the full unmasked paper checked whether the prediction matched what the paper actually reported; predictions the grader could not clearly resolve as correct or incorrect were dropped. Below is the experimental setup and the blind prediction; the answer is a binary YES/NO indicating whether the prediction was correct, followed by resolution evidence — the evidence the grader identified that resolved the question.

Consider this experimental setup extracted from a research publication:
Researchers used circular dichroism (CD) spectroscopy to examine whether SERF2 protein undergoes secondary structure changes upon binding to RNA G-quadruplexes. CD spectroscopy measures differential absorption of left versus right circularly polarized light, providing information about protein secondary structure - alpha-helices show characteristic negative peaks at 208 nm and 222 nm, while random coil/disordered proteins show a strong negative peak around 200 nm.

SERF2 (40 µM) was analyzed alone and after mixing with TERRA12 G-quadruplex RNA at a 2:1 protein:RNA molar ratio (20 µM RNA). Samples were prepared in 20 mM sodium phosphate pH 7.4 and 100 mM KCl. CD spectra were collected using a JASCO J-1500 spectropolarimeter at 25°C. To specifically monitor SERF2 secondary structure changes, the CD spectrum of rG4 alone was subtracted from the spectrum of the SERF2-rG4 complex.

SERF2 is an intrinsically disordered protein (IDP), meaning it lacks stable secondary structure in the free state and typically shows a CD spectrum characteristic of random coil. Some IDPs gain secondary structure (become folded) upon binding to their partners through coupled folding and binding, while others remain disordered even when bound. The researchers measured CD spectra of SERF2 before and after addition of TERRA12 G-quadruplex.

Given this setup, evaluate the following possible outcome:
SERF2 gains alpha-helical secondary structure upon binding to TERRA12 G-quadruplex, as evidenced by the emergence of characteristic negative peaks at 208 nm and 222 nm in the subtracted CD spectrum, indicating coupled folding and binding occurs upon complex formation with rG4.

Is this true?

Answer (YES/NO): NO